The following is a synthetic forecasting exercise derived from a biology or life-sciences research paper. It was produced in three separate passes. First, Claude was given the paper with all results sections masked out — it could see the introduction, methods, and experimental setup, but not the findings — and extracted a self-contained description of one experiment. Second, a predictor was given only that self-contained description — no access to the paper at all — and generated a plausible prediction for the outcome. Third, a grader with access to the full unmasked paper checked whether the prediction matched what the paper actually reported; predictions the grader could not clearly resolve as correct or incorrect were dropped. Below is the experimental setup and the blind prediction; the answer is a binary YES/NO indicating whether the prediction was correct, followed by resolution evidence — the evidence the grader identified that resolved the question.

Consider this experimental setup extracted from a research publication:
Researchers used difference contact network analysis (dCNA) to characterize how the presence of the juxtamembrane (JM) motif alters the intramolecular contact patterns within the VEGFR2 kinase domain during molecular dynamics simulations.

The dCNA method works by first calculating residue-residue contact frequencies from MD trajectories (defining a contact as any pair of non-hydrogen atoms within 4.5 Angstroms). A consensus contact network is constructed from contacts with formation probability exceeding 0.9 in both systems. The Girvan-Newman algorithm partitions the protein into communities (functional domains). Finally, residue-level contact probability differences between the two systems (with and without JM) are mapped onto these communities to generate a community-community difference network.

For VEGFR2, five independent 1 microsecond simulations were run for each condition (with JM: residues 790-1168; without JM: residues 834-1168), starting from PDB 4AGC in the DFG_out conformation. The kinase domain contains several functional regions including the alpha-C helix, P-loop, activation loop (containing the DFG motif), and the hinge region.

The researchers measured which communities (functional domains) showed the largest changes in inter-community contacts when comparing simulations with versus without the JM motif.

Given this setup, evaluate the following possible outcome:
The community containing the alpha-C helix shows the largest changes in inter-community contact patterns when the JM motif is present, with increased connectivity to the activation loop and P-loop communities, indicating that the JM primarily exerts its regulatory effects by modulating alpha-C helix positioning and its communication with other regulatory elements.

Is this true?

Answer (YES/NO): NO